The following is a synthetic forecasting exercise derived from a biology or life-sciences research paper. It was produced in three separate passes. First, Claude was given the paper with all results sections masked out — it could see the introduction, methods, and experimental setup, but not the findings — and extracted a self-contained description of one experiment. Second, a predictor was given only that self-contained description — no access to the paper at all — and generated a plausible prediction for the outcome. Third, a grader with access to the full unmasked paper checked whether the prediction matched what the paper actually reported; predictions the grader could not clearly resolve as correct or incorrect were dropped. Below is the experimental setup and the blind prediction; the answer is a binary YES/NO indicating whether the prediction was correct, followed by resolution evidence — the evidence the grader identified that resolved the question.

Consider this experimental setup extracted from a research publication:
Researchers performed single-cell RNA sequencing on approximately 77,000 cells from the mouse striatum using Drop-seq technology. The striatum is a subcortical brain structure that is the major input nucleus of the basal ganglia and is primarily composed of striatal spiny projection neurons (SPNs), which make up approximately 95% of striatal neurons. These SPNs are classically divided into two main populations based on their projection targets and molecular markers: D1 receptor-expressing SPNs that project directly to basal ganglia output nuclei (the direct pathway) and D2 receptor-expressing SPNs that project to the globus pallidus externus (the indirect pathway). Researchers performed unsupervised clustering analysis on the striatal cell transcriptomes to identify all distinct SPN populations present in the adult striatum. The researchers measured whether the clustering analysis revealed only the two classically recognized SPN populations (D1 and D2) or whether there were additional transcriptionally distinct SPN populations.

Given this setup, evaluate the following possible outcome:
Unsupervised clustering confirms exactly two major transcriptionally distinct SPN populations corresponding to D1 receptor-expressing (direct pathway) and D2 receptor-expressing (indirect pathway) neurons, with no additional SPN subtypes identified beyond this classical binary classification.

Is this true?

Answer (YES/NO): NO